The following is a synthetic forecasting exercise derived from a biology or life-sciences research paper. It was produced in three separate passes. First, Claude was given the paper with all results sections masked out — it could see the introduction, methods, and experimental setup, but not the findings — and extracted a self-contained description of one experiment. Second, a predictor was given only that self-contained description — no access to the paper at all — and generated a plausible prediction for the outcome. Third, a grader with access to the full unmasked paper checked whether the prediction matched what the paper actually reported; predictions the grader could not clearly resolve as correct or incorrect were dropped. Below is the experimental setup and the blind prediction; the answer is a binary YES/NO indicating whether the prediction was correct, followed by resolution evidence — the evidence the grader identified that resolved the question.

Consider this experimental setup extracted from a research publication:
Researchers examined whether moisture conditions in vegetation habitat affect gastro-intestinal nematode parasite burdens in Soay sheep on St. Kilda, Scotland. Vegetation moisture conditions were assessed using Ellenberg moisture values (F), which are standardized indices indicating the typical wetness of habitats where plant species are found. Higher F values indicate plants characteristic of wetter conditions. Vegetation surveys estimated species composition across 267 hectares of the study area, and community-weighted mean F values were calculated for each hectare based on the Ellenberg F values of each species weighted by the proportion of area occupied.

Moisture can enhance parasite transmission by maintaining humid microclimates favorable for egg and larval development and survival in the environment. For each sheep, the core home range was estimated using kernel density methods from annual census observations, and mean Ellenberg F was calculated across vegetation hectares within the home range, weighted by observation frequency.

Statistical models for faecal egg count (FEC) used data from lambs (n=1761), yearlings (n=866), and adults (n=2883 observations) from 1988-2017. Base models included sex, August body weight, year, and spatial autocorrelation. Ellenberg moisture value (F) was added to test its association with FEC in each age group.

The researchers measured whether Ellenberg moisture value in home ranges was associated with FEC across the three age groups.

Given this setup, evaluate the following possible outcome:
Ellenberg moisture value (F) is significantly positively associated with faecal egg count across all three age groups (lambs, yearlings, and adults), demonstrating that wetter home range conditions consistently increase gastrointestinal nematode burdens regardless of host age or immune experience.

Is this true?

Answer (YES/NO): NO